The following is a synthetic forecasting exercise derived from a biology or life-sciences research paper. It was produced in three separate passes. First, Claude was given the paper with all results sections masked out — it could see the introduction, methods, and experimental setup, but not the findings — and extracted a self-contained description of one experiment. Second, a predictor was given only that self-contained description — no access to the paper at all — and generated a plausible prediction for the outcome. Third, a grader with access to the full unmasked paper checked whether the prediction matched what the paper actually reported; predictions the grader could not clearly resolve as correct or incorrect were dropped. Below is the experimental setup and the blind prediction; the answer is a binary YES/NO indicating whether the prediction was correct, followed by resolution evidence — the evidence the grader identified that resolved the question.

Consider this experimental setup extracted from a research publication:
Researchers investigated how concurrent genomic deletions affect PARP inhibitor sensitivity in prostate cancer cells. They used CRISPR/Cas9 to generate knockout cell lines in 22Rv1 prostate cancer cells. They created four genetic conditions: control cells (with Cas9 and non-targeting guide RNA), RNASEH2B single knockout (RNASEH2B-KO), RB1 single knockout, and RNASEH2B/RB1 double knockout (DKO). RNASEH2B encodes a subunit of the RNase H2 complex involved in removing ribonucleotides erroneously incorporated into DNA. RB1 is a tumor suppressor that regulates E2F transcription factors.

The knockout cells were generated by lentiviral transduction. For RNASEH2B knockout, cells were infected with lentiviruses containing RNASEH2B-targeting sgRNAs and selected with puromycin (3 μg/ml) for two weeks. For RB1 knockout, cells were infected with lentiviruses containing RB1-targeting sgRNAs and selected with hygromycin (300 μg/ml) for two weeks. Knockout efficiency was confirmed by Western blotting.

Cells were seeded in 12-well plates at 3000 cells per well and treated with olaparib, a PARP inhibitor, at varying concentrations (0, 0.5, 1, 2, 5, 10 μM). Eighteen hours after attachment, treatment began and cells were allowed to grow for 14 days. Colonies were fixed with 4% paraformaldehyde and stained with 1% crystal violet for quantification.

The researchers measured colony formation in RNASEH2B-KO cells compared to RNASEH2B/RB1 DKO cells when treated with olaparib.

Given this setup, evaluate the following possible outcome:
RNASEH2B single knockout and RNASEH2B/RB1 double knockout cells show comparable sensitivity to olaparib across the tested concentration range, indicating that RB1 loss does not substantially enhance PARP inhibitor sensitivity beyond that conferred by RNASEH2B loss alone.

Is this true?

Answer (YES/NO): NO